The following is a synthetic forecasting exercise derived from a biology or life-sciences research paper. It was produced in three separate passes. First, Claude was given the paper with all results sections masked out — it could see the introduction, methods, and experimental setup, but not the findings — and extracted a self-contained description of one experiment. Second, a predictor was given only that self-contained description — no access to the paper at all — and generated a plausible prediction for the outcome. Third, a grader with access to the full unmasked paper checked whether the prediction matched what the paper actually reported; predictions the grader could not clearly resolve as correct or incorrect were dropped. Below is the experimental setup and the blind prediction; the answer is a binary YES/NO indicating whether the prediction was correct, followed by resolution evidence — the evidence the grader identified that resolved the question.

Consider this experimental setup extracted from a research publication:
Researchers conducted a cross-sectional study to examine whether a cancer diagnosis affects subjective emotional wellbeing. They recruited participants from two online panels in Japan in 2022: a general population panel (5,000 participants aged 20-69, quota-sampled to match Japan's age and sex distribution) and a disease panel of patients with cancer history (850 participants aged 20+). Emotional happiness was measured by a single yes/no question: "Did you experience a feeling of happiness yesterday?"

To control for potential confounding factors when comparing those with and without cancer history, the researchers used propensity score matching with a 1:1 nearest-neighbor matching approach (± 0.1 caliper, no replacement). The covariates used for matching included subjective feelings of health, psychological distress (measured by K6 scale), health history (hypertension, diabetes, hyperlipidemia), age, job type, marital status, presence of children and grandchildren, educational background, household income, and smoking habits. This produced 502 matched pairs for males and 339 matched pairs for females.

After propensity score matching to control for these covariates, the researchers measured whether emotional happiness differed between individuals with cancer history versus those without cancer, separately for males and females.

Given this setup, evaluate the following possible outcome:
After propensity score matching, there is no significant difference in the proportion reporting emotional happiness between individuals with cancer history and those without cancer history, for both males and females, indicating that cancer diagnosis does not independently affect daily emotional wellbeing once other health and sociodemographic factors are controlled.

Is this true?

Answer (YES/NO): NO